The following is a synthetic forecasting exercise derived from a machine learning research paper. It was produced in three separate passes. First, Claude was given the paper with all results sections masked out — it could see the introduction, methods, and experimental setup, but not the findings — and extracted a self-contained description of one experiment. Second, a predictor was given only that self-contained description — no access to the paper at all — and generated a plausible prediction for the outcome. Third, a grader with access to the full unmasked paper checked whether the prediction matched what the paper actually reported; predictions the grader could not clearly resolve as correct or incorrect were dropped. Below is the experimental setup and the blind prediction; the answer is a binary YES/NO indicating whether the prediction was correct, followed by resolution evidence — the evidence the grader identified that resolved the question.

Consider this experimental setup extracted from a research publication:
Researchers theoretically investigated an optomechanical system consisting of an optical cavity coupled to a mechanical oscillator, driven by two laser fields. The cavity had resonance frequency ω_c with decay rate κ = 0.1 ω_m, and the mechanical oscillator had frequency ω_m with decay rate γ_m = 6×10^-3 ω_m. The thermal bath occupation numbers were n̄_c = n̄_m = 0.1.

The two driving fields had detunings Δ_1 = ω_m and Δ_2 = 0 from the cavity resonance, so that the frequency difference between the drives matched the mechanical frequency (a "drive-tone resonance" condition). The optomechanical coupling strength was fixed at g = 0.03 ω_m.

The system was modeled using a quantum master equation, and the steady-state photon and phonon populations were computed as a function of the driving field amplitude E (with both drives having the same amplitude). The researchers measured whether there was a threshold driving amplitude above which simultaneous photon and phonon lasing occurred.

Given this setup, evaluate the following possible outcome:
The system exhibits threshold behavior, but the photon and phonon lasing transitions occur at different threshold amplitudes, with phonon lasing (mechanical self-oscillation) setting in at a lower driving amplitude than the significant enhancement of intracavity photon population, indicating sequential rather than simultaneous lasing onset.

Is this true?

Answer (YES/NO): NO